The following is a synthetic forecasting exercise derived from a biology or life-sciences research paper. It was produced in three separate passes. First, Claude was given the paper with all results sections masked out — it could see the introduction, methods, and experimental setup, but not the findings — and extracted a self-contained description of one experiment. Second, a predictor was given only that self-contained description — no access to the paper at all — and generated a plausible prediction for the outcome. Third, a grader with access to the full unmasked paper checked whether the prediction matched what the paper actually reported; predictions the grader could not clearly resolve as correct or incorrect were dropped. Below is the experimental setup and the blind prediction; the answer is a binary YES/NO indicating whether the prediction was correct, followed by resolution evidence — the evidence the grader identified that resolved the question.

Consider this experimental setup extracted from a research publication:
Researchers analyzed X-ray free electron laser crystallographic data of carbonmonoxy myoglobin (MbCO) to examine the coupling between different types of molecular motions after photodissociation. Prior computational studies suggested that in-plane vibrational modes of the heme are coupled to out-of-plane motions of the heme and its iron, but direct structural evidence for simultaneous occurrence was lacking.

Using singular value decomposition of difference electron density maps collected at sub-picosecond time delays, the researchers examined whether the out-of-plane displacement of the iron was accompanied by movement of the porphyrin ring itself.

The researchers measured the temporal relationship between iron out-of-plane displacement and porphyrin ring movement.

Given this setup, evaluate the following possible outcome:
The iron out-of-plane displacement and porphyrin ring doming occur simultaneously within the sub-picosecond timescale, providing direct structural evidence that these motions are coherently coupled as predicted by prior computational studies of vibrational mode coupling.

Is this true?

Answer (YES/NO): NO